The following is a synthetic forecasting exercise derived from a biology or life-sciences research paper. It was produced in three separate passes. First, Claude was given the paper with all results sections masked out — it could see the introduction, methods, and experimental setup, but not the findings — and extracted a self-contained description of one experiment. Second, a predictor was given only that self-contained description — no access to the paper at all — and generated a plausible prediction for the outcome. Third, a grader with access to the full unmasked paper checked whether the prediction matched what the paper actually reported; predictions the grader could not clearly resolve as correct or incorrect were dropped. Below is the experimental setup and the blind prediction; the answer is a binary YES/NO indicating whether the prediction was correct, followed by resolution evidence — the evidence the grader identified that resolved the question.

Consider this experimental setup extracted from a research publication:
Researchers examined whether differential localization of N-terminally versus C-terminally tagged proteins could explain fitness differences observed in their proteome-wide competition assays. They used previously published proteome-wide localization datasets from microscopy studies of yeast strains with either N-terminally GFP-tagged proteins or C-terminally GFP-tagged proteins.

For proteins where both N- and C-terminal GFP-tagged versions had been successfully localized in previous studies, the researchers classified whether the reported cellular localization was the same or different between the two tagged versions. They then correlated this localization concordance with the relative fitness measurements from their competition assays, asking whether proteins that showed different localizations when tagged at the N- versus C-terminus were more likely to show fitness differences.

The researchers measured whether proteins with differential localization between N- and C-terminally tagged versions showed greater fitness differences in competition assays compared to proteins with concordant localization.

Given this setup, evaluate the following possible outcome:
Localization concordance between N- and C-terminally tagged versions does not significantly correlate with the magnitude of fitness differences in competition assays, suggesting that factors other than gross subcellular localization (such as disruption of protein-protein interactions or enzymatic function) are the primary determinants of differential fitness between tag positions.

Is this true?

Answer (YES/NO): NO